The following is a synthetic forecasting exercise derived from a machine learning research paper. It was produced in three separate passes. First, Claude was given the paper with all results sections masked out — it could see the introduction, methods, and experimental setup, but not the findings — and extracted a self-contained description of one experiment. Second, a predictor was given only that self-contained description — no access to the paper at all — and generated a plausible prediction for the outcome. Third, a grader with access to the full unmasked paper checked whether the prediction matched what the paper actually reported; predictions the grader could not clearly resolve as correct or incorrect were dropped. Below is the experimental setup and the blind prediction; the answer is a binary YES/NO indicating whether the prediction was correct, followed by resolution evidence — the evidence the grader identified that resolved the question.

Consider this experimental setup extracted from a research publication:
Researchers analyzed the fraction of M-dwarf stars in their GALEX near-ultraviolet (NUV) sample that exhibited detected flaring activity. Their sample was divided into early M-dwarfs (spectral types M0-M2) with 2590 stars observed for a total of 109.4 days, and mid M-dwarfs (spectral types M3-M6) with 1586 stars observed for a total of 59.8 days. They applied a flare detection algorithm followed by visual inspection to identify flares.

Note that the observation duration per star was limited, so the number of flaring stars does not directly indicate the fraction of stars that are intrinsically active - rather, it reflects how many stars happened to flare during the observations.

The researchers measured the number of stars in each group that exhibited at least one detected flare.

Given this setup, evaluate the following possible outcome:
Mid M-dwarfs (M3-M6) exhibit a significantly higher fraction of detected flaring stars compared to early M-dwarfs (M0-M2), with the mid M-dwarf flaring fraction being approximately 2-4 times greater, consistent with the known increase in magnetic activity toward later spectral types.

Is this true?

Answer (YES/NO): NO